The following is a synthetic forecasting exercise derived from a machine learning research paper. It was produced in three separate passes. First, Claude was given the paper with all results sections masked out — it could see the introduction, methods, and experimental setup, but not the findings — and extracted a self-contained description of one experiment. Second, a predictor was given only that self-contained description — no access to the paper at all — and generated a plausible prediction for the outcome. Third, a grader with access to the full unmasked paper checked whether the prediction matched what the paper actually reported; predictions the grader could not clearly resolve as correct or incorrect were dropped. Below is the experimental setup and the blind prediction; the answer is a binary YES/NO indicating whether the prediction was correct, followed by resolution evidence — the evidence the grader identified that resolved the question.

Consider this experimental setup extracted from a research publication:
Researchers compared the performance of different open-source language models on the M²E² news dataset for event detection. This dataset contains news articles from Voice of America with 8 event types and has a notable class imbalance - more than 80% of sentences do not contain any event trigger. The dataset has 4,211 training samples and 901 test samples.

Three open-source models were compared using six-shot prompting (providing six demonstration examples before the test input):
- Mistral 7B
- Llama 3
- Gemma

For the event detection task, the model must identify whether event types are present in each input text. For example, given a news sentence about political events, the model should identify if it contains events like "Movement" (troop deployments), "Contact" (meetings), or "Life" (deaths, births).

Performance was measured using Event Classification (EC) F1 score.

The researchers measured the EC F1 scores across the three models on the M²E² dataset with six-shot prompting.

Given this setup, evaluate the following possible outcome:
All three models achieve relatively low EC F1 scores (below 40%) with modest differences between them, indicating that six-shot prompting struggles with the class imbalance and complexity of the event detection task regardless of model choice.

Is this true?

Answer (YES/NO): NO